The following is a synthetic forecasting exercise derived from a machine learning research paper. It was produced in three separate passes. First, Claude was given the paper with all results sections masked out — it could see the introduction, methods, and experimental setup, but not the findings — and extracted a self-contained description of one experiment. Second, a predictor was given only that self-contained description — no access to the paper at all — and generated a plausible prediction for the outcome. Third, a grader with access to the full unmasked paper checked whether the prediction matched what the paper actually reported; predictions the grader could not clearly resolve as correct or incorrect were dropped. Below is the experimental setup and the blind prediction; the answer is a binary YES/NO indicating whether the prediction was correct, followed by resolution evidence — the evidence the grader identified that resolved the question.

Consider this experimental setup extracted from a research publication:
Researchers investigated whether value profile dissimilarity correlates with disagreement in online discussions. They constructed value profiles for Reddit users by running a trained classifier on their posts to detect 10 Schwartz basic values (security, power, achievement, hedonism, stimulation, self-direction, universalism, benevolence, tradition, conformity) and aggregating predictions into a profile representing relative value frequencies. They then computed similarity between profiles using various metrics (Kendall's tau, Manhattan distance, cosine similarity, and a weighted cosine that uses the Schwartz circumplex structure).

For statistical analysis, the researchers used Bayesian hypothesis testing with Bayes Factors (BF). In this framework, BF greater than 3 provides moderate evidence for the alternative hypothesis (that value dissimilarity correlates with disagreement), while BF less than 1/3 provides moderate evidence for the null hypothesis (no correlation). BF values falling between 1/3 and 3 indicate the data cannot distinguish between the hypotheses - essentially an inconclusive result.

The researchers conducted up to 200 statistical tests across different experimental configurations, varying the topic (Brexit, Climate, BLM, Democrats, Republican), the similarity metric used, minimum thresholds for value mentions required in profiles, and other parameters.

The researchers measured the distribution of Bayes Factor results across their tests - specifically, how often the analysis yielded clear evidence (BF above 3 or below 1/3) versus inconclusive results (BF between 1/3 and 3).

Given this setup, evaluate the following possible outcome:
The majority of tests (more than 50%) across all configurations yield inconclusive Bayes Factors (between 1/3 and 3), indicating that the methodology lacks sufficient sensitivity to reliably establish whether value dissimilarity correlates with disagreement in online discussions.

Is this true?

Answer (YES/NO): NO